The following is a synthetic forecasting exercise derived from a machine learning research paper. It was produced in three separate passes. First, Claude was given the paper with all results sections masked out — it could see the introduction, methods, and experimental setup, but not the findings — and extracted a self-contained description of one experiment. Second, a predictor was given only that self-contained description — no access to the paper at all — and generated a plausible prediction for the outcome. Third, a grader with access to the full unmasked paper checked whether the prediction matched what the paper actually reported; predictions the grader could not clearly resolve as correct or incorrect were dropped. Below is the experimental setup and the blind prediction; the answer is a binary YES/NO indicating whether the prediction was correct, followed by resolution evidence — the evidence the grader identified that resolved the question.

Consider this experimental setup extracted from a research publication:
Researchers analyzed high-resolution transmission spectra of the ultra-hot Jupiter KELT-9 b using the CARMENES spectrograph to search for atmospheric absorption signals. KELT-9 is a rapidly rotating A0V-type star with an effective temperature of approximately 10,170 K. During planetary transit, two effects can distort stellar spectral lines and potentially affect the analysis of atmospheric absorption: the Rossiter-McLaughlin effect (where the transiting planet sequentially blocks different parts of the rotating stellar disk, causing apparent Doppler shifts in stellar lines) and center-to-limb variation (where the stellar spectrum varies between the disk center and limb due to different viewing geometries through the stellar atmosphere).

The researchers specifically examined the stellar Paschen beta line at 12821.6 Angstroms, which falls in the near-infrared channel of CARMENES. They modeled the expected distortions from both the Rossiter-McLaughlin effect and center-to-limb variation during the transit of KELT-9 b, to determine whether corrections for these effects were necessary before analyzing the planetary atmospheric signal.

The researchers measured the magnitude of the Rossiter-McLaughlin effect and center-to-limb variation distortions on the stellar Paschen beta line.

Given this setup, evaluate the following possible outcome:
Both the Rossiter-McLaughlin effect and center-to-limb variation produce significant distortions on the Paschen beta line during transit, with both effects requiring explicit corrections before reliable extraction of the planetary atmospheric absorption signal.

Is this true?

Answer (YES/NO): NO